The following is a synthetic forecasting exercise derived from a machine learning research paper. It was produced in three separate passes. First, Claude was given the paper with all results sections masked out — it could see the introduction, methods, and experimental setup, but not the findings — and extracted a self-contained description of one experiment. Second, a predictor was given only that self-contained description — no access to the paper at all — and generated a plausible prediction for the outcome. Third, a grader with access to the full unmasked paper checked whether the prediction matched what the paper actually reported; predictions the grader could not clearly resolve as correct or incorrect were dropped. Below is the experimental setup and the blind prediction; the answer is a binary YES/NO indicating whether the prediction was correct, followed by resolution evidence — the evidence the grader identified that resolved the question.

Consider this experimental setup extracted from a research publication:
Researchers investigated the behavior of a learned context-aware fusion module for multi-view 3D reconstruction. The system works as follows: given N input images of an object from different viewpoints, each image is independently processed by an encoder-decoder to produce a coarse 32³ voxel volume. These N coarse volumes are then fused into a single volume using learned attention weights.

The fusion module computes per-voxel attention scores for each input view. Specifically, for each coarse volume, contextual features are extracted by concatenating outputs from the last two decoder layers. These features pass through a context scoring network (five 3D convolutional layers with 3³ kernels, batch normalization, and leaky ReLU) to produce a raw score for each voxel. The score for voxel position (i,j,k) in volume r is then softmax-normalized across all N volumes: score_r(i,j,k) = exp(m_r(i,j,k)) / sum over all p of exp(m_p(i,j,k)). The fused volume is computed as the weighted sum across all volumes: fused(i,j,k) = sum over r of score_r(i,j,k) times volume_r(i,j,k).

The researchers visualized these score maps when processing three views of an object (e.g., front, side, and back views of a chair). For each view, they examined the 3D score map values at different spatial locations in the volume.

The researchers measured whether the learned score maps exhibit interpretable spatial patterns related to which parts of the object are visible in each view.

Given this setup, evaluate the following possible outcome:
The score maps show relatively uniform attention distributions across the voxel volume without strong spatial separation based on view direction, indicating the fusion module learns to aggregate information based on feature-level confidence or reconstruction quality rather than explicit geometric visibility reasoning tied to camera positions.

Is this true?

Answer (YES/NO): NO